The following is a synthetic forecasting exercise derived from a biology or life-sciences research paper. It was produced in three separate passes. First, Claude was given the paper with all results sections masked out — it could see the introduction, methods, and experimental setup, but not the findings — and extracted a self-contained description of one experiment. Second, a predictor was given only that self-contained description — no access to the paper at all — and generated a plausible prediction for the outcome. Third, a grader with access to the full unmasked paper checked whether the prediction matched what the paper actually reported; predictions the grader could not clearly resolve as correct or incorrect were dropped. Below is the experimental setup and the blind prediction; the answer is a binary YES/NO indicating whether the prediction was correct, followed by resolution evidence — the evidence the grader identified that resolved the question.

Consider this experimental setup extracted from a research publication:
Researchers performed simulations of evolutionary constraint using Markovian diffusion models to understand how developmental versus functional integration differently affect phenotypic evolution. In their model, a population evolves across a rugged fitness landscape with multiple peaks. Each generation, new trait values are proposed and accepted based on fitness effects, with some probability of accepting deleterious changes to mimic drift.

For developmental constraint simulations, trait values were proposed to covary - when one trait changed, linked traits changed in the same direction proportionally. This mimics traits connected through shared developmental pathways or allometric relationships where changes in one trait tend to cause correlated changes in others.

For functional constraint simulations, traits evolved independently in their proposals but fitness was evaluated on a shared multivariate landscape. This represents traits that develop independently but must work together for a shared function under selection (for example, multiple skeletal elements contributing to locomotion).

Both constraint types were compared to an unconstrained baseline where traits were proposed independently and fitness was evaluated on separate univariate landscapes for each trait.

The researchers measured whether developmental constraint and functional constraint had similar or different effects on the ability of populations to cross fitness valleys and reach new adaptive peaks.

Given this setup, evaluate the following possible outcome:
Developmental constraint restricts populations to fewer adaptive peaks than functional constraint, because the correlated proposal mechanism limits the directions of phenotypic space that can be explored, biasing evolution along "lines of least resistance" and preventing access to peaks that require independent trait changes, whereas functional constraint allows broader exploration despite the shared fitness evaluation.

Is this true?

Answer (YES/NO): NO